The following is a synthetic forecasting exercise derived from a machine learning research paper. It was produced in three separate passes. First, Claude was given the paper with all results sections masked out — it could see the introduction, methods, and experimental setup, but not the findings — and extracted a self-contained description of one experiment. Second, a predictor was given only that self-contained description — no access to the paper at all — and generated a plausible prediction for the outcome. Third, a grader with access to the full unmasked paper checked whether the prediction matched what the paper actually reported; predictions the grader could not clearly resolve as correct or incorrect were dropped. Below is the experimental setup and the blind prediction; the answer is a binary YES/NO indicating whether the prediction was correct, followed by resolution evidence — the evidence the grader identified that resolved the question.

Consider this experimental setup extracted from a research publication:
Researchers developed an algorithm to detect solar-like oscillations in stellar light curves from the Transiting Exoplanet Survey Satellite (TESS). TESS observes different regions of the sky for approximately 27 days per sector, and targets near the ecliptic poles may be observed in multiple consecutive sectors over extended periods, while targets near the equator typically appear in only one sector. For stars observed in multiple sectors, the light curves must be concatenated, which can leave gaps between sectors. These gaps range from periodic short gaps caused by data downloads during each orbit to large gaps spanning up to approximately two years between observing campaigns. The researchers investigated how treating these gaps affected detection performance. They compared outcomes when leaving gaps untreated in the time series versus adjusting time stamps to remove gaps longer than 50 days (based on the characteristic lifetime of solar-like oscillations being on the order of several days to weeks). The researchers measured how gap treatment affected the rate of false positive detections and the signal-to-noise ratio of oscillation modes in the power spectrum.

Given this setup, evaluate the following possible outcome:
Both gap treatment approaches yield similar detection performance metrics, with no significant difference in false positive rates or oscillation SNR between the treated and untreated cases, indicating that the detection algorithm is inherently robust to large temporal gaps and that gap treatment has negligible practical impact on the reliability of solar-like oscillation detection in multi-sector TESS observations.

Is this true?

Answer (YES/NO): NO